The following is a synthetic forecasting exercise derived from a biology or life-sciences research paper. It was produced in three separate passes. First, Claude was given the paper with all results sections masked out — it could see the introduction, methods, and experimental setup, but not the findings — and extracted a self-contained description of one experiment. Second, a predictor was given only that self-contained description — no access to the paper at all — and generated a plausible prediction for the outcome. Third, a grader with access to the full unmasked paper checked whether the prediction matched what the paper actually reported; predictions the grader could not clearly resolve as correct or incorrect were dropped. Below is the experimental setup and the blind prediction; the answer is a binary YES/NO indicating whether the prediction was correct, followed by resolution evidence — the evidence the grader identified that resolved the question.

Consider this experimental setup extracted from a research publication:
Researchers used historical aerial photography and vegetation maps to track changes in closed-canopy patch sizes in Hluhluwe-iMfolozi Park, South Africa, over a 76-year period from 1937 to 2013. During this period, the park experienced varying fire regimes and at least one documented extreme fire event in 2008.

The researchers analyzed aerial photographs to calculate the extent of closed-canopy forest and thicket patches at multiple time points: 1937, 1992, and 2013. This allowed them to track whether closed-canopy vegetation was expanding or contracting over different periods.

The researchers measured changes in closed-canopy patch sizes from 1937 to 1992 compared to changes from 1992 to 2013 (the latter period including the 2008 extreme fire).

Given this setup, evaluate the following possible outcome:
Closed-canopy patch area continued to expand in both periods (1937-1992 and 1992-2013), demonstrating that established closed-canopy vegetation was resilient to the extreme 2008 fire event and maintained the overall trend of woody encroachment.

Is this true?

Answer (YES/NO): NO